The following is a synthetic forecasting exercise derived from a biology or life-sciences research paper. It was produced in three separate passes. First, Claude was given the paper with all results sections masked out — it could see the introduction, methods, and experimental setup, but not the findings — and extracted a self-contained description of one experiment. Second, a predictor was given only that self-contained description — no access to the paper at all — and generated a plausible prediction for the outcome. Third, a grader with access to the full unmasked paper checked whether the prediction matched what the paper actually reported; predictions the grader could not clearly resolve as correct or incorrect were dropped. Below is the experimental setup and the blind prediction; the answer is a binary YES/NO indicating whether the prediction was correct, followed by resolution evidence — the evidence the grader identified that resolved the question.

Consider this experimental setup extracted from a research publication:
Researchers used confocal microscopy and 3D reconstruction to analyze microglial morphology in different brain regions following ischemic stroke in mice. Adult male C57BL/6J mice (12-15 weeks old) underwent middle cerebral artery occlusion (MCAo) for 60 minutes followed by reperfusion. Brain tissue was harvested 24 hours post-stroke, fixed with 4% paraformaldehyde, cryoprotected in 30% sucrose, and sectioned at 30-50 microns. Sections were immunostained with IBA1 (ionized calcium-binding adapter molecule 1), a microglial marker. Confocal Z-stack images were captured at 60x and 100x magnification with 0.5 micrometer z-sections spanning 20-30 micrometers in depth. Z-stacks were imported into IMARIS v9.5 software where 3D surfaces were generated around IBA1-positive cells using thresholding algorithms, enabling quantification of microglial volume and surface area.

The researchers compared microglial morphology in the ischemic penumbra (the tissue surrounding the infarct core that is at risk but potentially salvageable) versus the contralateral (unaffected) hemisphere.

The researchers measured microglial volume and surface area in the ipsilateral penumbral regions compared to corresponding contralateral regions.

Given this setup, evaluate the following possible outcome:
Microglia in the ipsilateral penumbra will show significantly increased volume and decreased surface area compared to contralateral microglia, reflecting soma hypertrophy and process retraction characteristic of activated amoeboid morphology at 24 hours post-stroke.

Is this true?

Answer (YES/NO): YES